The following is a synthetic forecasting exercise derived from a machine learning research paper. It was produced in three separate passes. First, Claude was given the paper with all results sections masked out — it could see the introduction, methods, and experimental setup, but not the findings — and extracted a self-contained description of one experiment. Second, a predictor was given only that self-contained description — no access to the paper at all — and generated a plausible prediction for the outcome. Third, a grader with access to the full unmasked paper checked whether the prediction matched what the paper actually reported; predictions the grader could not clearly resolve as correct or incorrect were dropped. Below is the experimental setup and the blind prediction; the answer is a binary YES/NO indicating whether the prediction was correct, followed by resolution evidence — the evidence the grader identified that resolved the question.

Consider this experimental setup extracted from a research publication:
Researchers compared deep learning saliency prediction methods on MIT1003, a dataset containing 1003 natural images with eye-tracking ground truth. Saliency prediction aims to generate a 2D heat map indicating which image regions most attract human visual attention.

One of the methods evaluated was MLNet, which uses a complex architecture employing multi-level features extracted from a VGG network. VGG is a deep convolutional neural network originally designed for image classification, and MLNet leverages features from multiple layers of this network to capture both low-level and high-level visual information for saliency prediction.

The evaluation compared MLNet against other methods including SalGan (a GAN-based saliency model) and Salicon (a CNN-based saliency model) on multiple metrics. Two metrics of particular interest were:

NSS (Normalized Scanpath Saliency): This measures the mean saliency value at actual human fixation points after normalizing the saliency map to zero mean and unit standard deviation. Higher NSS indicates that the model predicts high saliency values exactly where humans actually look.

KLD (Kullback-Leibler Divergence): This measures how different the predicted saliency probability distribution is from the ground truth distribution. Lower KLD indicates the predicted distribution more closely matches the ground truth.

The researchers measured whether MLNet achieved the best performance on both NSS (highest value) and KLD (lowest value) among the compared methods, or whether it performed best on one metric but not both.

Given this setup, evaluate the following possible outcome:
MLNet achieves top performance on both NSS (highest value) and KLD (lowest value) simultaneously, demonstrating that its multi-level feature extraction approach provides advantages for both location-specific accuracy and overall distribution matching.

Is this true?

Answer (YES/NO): NO